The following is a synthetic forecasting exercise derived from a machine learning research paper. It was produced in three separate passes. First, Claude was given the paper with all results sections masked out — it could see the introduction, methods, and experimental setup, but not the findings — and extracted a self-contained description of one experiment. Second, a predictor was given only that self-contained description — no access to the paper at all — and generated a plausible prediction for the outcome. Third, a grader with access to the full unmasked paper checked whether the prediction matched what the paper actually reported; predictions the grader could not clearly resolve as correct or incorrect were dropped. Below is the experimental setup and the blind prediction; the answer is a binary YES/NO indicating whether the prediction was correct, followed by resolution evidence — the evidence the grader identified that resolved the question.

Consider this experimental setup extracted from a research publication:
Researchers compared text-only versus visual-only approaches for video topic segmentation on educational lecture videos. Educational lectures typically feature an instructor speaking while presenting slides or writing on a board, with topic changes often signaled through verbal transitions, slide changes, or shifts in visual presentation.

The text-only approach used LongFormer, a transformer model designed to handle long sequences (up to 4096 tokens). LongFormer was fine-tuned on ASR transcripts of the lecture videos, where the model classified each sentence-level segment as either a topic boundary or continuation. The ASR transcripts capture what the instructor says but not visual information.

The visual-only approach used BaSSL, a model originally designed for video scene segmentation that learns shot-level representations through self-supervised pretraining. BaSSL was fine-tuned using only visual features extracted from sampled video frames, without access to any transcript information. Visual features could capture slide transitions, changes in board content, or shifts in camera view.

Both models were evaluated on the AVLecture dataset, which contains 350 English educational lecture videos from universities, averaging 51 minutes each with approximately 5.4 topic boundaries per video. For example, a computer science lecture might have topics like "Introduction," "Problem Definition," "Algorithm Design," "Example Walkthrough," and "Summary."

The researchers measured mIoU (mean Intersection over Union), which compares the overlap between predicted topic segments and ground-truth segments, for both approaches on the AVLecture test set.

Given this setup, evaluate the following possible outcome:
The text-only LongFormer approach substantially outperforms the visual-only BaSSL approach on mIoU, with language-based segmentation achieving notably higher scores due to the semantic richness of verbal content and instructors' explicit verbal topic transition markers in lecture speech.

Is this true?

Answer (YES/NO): YES